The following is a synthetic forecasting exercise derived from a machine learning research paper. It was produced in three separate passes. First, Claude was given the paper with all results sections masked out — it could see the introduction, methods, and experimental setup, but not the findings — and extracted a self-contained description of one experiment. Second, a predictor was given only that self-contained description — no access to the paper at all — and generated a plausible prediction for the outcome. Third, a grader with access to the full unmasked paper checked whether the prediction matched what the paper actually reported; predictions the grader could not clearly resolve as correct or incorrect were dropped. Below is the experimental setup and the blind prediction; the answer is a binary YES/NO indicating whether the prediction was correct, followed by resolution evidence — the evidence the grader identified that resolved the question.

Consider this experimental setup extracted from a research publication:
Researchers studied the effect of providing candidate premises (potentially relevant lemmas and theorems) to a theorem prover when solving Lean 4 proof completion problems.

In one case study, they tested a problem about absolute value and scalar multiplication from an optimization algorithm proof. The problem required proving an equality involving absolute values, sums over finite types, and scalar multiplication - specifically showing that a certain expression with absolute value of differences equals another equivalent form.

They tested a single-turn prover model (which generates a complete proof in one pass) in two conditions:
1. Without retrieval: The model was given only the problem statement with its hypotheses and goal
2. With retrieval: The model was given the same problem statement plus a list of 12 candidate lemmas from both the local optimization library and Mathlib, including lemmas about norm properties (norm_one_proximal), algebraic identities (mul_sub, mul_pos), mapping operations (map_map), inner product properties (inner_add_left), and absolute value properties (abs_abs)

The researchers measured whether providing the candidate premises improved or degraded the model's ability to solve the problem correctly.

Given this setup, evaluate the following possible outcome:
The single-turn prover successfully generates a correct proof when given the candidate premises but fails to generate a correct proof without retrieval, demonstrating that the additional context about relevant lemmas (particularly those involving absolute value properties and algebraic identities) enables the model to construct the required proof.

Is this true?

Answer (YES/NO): NO